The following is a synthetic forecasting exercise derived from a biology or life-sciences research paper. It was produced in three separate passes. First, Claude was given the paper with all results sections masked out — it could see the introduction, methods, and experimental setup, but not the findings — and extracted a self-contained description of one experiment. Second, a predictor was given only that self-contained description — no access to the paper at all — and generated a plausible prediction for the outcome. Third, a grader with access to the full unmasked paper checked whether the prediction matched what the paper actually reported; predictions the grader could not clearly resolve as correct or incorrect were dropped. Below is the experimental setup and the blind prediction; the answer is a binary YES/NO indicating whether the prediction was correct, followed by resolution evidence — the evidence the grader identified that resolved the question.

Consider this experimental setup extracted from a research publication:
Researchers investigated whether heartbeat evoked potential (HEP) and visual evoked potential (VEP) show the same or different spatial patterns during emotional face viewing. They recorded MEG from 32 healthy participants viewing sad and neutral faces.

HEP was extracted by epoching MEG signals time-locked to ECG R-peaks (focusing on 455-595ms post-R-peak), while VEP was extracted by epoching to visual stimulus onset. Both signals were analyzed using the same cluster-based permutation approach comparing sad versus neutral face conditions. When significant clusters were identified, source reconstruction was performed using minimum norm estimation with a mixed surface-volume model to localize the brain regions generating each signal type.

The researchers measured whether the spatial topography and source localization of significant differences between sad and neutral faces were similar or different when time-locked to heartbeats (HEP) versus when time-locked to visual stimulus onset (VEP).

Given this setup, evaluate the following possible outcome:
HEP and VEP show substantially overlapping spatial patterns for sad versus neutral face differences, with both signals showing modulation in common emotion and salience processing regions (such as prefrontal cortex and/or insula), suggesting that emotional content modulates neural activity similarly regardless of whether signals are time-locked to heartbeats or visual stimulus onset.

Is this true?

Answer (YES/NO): NO